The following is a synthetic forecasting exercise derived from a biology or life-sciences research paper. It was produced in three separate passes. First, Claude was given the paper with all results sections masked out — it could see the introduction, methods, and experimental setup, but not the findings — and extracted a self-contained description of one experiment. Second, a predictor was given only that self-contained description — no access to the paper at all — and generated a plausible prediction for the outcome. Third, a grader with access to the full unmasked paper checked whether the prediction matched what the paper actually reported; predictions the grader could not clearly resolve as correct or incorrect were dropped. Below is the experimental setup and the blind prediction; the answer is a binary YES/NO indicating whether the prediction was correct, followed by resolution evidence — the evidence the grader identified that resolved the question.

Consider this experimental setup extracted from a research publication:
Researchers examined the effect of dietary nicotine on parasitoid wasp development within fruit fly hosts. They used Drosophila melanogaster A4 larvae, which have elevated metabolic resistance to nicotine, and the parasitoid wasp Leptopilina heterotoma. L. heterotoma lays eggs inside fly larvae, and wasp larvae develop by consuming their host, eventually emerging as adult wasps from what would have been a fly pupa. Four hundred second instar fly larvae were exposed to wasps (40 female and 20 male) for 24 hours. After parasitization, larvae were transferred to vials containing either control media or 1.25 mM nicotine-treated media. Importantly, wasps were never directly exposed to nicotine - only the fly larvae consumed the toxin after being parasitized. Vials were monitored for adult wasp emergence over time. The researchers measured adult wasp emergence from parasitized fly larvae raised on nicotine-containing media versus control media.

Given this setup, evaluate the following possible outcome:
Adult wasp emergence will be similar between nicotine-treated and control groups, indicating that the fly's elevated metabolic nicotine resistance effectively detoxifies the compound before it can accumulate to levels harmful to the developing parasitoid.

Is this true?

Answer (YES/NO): NO